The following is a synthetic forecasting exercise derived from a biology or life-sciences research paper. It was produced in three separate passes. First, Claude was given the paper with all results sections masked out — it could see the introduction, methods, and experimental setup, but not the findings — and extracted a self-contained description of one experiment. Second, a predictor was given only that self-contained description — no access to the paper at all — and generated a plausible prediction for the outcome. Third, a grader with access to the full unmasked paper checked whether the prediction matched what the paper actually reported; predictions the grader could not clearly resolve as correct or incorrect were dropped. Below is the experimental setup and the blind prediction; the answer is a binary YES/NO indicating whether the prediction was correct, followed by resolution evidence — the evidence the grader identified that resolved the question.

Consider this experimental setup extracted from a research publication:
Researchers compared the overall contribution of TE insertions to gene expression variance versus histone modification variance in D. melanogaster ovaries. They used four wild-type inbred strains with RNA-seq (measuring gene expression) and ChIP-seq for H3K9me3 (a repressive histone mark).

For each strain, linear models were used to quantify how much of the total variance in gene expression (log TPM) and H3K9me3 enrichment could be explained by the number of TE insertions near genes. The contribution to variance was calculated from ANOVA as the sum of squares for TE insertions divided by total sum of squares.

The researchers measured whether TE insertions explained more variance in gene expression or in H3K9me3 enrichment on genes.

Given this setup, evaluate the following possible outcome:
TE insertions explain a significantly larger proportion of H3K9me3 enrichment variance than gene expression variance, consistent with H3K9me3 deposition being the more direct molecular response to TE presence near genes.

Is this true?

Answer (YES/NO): NO